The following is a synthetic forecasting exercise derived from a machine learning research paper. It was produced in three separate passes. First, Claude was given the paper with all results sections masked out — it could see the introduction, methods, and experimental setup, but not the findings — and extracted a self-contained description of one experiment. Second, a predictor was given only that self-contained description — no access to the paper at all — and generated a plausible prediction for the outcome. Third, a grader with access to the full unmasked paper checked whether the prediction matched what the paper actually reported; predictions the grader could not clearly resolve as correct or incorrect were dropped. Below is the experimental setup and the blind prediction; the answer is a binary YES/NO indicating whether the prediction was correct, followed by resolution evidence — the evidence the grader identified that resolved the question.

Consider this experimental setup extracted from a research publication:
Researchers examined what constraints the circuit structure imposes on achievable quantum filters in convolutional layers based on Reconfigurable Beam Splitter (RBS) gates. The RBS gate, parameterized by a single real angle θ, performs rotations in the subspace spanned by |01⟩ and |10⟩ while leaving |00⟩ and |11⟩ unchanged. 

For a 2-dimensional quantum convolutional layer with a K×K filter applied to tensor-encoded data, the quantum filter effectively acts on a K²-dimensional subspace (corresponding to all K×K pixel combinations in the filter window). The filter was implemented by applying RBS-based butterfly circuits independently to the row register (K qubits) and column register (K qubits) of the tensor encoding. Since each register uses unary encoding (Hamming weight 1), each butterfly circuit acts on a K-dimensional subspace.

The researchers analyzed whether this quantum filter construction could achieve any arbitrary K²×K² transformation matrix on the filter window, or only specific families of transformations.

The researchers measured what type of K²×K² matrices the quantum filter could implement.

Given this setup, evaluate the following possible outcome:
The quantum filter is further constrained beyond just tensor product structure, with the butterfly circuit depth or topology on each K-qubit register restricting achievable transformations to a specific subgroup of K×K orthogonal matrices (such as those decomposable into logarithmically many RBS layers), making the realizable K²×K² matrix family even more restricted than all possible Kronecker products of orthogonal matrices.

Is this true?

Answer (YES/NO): NO